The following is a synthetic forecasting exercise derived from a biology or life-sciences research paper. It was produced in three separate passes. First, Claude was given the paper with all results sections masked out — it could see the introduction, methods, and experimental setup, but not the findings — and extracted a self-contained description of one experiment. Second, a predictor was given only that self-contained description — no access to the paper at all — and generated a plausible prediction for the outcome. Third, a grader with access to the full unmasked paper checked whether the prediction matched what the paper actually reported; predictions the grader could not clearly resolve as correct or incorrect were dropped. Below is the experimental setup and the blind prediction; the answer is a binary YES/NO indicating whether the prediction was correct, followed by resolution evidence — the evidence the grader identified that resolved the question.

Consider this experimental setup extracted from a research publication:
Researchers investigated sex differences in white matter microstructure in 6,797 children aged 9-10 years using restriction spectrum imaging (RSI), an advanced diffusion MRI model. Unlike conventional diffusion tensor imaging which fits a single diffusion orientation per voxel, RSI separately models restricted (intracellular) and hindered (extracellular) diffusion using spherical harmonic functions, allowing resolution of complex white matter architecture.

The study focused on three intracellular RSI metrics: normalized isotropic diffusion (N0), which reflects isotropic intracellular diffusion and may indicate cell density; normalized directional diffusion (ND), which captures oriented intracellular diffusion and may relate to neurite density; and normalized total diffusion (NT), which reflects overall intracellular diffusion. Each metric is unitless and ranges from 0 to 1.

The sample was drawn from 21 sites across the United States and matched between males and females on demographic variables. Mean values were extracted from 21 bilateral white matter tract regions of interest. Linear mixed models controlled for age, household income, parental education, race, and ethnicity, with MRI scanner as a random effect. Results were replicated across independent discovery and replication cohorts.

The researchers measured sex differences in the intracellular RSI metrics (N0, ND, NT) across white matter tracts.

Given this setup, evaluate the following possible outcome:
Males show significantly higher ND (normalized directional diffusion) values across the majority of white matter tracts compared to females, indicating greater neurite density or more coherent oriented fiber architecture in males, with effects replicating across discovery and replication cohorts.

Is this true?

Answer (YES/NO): NO